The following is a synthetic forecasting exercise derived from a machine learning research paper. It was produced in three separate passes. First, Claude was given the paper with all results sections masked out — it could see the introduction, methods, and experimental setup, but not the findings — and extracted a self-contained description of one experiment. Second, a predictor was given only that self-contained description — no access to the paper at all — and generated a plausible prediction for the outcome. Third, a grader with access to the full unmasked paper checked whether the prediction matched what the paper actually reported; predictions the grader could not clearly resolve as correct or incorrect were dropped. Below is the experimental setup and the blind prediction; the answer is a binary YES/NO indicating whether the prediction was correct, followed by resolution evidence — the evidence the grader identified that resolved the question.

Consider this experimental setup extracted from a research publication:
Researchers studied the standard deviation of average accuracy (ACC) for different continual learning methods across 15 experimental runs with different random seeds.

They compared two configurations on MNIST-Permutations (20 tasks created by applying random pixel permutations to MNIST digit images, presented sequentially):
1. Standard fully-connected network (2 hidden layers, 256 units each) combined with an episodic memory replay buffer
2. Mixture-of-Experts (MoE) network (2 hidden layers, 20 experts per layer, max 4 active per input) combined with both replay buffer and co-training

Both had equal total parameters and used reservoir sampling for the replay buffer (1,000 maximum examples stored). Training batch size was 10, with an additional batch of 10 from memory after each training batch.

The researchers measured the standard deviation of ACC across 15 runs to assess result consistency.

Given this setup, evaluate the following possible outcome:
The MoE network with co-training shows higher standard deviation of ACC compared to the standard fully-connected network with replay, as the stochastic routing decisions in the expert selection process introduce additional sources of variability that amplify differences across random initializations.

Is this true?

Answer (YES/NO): NO